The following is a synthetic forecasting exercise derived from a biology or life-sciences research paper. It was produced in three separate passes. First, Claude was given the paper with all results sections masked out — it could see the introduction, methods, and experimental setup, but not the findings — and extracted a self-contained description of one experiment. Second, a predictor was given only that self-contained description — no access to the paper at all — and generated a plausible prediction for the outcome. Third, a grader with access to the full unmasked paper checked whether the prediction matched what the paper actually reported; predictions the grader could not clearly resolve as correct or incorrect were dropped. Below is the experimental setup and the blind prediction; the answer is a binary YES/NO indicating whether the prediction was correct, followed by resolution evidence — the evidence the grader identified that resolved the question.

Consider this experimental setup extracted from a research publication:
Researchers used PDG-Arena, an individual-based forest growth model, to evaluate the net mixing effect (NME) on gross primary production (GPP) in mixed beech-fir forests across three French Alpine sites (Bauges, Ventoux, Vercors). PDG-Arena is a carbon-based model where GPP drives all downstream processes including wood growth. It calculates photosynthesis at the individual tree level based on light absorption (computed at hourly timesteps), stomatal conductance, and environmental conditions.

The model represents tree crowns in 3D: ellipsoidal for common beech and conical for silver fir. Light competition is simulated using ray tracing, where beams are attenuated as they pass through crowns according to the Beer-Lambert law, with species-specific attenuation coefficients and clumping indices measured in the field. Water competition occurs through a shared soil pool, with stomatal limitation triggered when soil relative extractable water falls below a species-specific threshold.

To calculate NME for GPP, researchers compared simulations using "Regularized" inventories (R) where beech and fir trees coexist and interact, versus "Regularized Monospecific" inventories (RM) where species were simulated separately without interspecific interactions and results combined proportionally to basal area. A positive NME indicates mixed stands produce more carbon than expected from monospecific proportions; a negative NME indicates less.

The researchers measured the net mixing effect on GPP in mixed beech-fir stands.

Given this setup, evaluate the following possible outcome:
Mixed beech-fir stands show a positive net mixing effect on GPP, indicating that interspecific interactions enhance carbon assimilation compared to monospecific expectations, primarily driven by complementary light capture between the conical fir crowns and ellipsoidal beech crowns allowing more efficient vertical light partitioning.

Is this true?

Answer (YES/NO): YES